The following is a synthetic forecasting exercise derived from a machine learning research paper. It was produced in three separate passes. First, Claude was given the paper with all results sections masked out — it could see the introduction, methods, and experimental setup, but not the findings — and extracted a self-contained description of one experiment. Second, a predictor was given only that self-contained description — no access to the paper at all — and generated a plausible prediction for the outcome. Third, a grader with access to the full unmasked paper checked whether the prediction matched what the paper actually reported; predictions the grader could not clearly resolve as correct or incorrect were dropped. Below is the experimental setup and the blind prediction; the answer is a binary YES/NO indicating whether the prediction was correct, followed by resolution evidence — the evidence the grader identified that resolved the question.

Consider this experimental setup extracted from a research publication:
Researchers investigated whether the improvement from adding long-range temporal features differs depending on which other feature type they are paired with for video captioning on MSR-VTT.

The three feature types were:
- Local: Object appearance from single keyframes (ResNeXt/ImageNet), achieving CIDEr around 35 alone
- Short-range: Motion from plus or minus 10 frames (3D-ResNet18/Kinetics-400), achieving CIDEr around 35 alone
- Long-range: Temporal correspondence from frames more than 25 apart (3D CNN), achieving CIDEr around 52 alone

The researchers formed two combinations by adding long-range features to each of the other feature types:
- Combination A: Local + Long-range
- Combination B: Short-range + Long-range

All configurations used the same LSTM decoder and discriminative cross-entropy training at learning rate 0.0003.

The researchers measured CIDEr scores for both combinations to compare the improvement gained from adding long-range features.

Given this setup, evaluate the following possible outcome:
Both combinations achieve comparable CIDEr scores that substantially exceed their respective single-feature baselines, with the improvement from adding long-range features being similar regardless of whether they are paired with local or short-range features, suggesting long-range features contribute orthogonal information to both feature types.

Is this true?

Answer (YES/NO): YES